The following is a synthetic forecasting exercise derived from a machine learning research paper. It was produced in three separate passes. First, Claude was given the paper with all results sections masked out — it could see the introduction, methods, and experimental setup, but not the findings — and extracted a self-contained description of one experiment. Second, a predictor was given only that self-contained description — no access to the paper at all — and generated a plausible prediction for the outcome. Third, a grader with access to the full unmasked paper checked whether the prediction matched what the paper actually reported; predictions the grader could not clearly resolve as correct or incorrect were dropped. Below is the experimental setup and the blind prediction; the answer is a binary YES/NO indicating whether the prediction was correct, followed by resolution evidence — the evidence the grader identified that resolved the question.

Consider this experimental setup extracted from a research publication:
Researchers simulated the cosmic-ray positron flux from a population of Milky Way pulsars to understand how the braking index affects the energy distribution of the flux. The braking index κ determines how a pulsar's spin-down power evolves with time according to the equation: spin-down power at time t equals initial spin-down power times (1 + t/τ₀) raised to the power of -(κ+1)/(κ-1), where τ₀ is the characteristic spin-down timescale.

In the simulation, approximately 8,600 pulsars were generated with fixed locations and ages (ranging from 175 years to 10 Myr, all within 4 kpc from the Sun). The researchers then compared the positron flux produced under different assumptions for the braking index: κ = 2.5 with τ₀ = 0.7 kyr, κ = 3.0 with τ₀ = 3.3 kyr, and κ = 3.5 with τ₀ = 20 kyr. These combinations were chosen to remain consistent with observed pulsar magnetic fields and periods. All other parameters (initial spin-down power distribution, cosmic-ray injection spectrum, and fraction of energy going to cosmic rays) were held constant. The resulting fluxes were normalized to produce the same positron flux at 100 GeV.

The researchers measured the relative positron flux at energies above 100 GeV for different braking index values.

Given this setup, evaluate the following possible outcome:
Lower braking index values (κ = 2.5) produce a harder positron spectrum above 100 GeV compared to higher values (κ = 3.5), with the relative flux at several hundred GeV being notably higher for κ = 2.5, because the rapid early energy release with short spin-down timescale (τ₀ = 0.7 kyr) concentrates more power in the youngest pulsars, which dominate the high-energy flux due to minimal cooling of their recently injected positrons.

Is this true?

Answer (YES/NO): NO